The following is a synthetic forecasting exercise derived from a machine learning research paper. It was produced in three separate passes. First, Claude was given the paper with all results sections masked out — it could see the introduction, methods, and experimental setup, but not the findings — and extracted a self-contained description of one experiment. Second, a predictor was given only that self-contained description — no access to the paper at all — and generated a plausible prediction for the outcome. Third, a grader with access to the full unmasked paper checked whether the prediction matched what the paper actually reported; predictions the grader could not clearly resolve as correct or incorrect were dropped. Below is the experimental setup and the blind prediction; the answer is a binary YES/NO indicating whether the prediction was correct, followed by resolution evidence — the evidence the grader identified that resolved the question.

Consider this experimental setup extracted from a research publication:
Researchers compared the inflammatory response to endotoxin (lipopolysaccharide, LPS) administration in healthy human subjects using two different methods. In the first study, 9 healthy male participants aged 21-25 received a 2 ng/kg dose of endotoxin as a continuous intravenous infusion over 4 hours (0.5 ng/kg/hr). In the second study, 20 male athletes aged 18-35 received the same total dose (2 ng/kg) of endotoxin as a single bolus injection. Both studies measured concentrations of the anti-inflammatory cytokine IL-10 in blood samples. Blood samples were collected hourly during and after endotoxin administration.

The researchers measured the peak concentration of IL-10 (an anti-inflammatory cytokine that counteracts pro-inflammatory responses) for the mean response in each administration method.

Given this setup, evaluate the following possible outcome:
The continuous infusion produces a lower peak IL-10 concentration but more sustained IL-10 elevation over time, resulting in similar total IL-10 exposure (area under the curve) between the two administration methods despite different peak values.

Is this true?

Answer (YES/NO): NO